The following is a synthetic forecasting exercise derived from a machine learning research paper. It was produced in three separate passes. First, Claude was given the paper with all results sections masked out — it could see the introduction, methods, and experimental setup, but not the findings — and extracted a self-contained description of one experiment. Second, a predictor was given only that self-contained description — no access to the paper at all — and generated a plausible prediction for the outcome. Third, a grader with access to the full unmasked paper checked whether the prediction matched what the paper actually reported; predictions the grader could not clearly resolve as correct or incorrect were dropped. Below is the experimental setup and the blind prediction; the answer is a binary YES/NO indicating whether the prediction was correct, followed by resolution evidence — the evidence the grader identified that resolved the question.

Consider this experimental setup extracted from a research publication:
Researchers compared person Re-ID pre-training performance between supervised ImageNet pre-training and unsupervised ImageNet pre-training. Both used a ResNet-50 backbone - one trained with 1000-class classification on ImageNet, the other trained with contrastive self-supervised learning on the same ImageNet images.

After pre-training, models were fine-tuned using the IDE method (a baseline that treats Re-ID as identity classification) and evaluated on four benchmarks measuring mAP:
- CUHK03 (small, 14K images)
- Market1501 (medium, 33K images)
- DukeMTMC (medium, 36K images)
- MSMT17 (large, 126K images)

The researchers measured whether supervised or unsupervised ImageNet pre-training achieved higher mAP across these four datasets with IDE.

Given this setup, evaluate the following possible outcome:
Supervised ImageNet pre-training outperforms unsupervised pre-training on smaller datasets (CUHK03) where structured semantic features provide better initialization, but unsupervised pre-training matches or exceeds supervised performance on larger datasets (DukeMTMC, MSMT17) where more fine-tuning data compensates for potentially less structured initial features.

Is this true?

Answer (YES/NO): NO